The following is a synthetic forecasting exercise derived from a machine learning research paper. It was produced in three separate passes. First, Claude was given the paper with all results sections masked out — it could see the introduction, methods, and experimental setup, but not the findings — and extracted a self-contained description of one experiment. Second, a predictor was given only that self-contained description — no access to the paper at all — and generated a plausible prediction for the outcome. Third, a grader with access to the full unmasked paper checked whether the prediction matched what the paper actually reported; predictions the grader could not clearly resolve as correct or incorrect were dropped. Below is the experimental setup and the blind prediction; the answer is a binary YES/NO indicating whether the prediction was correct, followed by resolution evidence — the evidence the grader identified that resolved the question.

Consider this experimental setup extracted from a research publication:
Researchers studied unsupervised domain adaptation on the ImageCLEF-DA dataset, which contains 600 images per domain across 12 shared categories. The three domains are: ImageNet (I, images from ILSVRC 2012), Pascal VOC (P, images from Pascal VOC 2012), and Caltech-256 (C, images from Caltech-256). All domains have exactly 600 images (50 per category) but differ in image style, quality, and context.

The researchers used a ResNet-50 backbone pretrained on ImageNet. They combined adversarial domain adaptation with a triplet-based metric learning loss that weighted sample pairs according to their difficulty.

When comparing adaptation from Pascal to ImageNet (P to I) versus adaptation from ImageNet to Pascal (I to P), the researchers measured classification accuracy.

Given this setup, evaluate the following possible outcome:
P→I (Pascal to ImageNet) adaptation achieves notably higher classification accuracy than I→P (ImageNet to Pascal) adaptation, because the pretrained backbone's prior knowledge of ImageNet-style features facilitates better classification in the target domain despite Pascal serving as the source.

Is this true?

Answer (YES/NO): YES